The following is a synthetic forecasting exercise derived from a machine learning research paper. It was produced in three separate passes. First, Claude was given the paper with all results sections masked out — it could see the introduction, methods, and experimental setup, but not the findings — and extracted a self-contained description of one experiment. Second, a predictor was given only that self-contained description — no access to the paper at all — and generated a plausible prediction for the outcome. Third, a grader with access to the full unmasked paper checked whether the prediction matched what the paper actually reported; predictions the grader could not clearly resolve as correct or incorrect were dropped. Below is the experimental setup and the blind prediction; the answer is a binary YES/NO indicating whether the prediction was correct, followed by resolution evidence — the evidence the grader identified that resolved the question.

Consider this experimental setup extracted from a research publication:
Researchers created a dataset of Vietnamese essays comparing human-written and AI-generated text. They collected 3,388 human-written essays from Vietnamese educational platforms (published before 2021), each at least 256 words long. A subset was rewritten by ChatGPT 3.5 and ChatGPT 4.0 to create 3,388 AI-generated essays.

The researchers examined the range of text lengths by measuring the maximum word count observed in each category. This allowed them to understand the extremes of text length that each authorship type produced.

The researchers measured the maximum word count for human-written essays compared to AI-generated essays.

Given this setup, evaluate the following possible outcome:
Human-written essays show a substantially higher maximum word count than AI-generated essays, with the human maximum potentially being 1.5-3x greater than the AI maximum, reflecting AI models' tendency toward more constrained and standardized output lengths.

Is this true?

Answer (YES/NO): NO